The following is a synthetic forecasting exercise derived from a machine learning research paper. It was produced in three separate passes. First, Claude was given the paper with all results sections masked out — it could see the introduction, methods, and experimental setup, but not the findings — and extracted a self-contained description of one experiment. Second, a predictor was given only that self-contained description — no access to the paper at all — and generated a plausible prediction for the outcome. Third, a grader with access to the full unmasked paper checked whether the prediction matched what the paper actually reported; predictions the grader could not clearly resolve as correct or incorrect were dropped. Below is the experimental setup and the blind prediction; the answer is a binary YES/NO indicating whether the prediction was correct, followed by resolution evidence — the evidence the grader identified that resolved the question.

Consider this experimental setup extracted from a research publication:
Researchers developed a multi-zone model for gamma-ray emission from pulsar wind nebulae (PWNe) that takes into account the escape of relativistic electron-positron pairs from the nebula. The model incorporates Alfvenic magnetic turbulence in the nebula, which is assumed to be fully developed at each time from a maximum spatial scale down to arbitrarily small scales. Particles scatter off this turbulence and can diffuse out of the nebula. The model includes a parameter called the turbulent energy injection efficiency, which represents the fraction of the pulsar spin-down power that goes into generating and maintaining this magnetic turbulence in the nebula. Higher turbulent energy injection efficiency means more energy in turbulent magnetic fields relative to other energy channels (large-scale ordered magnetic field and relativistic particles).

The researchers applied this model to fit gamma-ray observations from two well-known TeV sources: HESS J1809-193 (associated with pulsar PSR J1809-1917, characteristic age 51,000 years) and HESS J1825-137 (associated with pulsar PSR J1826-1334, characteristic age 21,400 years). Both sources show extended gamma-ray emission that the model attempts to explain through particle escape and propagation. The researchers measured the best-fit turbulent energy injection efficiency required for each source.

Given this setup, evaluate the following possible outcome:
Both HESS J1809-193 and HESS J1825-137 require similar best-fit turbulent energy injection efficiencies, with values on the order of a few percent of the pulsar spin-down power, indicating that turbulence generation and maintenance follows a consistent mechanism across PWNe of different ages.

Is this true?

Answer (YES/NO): NO